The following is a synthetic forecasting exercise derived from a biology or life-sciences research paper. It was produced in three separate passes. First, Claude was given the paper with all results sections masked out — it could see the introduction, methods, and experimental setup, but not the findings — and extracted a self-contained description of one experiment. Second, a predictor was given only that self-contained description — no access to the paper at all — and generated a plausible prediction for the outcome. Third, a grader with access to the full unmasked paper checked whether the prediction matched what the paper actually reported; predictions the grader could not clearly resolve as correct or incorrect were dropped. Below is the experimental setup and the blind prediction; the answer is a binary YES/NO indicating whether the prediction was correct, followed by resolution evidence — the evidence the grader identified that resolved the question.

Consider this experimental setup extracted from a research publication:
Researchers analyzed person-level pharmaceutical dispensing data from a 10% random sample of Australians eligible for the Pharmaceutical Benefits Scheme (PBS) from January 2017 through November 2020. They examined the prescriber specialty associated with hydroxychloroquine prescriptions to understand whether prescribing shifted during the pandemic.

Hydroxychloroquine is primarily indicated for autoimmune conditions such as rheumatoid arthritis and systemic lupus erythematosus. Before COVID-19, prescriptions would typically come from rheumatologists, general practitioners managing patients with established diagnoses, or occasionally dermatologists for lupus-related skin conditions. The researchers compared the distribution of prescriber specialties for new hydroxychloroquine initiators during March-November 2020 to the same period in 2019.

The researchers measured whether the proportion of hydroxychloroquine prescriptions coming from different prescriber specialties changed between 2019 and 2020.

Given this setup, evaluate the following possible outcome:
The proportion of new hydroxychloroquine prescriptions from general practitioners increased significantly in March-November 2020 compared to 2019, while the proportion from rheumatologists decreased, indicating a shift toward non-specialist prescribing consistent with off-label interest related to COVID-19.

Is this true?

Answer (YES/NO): YES